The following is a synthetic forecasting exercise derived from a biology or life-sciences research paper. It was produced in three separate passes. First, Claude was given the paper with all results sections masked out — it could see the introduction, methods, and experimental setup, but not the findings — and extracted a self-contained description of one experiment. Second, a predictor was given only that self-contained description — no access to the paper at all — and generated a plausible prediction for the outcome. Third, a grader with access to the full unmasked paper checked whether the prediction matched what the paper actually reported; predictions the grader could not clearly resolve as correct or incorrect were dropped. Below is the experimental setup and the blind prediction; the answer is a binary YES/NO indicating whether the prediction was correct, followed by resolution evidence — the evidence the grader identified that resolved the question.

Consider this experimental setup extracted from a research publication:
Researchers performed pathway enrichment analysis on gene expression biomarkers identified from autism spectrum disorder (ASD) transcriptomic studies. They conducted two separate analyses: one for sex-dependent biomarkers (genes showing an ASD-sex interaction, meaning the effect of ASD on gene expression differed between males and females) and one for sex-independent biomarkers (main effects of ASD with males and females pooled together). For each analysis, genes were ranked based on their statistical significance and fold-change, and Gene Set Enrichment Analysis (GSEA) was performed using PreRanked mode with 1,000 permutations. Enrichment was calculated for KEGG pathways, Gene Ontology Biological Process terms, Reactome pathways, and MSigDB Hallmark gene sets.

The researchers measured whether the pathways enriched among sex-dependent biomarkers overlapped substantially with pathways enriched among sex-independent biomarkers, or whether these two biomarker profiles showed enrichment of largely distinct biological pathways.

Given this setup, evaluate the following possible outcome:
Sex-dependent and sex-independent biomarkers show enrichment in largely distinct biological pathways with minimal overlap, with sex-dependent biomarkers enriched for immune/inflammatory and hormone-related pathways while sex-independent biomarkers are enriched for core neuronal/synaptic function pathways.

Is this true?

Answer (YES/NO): NO